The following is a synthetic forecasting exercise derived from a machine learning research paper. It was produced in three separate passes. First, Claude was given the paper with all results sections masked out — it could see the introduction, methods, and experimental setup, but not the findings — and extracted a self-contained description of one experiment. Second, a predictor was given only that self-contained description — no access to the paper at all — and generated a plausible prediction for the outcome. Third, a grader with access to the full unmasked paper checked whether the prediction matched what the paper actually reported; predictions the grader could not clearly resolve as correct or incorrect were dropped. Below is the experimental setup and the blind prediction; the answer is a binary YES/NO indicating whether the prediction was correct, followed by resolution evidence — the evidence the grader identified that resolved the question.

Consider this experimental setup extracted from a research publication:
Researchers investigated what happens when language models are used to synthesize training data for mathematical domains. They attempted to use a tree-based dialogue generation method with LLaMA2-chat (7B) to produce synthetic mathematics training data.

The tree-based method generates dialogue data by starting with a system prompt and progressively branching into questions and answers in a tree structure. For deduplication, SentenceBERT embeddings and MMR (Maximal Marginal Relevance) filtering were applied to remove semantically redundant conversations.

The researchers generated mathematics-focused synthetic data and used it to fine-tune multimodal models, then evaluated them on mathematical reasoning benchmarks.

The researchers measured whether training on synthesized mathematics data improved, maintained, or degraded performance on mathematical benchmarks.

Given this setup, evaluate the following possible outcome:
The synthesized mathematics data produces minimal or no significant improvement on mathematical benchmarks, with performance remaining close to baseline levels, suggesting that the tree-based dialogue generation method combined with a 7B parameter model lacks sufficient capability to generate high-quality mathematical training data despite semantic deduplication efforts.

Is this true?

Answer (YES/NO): NO